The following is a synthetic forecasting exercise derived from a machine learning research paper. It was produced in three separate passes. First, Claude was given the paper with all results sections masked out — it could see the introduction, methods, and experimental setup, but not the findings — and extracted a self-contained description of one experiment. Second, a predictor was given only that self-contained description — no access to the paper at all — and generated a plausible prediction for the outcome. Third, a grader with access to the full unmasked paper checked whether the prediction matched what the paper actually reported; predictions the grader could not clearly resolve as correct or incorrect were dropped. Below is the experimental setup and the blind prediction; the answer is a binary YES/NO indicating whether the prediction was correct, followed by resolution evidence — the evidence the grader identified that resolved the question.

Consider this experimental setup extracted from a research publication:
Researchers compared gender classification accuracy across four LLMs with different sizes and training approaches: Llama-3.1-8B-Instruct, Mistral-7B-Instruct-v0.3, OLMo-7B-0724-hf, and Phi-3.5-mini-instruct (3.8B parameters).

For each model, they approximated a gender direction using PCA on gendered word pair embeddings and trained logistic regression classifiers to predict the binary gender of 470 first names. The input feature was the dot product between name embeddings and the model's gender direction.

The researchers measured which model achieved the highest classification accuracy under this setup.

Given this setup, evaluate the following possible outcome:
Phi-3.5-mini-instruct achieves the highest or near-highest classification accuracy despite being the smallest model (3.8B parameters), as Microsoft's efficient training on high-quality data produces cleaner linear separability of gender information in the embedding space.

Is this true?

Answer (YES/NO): NO